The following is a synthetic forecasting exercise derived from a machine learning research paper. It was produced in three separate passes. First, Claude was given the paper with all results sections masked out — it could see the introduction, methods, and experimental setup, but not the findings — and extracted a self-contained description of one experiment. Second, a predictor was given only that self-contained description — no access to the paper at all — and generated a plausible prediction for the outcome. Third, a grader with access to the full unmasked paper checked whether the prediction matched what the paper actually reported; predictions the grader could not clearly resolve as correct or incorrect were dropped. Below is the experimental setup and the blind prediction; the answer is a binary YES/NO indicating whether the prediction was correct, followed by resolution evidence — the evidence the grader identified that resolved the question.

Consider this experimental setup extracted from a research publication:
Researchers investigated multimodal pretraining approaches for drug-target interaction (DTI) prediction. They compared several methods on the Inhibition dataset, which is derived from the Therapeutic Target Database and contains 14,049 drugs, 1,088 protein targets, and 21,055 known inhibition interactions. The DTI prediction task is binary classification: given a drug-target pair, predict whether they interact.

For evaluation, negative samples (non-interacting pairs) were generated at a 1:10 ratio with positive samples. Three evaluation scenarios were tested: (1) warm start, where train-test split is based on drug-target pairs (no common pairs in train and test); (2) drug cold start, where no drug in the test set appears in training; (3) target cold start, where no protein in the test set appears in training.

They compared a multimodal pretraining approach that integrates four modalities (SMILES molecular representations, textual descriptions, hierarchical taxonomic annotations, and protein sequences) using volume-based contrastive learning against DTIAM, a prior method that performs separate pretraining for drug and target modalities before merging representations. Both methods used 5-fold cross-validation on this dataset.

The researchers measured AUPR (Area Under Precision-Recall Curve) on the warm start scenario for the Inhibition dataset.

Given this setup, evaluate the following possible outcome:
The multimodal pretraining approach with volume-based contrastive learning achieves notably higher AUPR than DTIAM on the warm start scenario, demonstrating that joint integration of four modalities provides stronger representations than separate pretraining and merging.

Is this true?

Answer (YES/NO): NO